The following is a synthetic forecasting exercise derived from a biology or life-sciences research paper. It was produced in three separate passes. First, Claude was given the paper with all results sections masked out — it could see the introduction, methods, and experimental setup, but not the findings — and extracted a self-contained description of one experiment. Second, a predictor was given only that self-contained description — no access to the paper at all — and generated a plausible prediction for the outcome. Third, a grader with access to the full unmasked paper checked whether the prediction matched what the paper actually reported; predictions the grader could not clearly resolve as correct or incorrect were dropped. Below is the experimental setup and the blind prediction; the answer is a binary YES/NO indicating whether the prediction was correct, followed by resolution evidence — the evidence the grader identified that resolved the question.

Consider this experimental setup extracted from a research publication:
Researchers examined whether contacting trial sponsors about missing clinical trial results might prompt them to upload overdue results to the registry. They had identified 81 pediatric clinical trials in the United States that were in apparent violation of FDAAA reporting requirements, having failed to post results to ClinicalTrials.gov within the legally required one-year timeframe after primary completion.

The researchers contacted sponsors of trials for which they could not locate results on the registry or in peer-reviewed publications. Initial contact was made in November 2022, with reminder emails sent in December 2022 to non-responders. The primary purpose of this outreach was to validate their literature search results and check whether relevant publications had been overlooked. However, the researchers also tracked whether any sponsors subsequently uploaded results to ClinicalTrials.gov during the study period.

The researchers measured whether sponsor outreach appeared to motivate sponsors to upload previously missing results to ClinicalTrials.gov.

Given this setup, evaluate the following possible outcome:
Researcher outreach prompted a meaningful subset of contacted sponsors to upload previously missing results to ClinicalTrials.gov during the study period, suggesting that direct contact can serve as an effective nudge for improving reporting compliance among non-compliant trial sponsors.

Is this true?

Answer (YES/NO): YES